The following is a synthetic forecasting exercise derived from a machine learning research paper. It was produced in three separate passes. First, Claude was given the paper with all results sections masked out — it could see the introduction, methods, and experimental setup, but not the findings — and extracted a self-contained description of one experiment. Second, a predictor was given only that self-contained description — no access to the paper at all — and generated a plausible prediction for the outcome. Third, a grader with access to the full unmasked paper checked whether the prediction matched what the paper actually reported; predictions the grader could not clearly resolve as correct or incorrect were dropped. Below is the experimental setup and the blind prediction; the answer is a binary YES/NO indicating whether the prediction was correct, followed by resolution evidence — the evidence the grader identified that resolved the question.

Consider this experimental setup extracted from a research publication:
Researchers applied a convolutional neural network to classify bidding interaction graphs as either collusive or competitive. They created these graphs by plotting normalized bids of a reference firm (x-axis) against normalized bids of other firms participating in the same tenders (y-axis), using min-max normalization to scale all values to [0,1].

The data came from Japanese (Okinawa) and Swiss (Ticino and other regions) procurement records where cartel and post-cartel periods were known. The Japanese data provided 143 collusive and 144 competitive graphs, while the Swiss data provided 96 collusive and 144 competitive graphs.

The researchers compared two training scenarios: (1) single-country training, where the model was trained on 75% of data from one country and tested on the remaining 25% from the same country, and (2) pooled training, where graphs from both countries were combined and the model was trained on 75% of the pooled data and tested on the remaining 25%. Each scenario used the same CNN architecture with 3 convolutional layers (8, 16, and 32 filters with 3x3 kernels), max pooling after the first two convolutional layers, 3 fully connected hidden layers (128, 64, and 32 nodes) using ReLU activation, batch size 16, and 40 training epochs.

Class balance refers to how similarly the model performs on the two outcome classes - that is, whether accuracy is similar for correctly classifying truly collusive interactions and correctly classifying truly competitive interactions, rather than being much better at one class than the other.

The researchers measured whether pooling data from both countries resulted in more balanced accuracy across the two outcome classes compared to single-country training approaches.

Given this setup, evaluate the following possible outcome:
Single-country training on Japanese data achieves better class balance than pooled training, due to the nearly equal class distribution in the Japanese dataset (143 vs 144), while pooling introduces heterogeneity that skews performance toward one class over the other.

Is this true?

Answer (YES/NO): NO